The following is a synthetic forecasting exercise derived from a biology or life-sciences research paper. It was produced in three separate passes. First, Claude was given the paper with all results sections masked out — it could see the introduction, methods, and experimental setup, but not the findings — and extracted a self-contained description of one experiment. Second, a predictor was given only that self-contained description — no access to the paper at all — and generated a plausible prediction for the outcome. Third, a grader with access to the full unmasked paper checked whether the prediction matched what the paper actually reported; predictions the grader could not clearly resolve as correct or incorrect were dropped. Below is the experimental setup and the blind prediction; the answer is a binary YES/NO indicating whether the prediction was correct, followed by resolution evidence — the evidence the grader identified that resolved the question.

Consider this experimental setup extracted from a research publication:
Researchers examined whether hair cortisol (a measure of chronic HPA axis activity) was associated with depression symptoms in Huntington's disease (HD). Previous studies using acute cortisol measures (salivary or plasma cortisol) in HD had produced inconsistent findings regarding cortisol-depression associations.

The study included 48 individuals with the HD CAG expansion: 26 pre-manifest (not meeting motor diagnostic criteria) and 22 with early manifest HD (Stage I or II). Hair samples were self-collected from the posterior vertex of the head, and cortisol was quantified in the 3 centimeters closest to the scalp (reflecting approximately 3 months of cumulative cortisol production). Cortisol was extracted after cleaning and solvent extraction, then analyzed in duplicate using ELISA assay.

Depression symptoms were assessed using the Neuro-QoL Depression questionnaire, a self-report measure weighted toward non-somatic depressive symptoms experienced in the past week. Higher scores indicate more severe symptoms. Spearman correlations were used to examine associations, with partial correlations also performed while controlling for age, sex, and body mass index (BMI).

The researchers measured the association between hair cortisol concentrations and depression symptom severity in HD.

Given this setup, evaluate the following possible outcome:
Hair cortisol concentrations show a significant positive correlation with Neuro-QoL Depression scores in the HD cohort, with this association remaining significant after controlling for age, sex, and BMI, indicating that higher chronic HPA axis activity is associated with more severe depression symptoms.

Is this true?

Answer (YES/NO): NO